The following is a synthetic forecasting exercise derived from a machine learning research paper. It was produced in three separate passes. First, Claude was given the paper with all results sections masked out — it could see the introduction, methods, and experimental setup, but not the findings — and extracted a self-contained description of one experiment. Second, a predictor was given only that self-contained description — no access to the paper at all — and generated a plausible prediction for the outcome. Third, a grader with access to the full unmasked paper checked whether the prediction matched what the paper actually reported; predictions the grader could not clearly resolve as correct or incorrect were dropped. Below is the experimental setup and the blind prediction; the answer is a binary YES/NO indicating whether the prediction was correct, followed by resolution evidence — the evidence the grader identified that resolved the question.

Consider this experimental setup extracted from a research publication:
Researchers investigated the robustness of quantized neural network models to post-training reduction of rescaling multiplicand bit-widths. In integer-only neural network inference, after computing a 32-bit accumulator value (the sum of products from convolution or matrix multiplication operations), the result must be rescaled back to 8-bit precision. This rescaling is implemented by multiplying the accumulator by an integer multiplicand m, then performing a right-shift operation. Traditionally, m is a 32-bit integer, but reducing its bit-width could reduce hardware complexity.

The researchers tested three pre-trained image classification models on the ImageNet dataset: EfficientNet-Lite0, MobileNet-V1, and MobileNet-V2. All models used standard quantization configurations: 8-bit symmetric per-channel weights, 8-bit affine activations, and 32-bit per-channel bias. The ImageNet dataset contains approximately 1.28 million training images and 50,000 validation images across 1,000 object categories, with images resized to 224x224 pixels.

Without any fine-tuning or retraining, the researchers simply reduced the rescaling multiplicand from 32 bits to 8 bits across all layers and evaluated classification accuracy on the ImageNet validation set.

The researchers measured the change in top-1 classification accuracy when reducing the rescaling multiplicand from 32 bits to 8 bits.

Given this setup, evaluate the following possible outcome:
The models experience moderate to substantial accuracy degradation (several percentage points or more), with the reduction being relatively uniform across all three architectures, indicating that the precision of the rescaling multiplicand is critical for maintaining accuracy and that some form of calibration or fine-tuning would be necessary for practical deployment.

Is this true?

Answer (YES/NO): NO